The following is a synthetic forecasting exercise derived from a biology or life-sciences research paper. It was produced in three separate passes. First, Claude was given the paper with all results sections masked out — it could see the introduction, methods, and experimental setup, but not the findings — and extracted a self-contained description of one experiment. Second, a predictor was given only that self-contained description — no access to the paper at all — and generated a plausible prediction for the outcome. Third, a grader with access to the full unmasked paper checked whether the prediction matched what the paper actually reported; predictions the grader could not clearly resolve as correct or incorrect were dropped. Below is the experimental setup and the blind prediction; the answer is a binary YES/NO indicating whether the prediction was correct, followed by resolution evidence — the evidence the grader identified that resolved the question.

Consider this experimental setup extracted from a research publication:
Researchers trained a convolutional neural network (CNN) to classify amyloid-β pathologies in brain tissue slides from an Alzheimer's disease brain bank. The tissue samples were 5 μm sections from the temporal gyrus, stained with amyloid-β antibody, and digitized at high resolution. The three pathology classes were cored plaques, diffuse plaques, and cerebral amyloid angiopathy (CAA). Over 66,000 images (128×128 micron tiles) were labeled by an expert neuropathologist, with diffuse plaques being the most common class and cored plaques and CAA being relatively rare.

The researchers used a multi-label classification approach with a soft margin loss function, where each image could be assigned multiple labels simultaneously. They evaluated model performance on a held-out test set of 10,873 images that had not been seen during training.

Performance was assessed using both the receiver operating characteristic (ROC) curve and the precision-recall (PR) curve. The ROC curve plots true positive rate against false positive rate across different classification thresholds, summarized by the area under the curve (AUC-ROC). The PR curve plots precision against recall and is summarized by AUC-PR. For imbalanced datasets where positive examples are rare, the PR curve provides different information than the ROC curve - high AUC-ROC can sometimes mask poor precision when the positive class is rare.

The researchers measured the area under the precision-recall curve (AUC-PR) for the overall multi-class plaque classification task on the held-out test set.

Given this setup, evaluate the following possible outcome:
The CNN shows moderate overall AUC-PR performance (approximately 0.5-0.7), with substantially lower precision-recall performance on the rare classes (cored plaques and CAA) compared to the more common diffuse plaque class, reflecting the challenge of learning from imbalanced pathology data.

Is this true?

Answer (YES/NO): NO